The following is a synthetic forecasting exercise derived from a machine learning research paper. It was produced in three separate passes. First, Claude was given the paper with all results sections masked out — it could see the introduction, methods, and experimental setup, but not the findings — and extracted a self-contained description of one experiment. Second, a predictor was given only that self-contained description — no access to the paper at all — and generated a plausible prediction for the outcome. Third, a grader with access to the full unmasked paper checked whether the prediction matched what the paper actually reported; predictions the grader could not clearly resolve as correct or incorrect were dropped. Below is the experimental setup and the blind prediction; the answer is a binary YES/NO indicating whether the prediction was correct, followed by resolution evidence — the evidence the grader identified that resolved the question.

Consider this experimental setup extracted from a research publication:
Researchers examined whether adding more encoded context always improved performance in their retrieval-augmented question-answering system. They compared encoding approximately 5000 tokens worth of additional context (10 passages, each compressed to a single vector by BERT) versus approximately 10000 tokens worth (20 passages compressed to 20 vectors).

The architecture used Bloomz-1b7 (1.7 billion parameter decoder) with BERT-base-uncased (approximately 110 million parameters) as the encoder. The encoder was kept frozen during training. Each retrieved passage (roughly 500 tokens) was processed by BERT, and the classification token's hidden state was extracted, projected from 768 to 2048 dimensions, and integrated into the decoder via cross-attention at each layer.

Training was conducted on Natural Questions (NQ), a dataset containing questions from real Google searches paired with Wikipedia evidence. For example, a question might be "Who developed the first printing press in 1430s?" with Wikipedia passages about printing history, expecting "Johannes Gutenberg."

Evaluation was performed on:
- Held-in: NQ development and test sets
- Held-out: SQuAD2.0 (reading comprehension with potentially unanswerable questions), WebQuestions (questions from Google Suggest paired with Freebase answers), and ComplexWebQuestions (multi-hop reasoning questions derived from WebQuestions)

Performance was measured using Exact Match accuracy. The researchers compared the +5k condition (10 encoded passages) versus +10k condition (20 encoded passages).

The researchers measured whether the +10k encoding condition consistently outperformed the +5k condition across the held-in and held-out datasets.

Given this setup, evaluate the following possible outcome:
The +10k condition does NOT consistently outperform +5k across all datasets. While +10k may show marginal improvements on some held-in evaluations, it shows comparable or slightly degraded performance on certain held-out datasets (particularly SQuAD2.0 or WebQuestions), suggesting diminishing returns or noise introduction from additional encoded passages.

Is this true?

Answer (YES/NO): NO